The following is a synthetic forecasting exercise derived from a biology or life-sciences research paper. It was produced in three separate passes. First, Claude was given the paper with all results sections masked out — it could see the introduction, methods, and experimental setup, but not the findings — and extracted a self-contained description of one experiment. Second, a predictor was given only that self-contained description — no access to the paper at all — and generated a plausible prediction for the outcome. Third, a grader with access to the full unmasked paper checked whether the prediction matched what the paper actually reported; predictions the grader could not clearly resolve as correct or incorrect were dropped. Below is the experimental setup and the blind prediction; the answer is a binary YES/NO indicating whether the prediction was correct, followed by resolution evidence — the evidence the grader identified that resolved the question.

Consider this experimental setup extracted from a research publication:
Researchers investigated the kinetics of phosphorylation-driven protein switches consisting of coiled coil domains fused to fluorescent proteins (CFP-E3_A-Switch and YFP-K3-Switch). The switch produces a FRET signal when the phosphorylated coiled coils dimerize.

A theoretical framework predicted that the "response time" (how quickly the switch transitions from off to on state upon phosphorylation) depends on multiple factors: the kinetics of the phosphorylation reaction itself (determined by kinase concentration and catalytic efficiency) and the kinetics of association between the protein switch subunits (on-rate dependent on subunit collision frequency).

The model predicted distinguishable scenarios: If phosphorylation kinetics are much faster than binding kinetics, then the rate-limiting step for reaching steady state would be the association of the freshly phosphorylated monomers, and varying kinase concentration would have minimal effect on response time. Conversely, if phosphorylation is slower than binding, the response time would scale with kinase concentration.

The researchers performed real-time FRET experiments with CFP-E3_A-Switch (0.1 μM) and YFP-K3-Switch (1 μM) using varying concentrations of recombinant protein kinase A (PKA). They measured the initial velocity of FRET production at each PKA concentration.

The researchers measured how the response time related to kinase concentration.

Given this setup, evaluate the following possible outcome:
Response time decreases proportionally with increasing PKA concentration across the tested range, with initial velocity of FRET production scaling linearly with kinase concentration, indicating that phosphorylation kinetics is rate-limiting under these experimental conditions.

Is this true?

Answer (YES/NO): NO